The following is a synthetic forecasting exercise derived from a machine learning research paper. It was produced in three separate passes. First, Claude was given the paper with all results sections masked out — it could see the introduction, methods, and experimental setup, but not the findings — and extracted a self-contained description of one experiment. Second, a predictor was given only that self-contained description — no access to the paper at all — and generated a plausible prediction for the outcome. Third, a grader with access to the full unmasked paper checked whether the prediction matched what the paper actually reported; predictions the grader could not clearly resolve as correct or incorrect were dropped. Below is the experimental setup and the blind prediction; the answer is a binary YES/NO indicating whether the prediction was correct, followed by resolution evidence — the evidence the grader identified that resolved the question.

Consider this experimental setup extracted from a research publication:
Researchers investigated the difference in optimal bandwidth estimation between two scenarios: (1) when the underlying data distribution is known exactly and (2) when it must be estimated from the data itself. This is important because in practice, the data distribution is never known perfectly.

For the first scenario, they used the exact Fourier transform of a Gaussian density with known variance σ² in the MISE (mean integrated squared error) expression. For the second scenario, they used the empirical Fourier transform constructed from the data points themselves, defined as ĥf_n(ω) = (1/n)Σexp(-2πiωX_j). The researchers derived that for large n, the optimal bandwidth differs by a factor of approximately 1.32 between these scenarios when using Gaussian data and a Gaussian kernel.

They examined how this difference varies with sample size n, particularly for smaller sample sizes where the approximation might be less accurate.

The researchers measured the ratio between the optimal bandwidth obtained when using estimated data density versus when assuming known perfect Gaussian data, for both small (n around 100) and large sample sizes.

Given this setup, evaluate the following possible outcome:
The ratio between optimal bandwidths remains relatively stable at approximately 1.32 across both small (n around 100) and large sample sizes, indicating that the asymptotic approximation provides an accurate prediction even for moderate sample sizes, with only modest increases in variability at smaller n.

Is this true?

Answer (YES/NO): NO